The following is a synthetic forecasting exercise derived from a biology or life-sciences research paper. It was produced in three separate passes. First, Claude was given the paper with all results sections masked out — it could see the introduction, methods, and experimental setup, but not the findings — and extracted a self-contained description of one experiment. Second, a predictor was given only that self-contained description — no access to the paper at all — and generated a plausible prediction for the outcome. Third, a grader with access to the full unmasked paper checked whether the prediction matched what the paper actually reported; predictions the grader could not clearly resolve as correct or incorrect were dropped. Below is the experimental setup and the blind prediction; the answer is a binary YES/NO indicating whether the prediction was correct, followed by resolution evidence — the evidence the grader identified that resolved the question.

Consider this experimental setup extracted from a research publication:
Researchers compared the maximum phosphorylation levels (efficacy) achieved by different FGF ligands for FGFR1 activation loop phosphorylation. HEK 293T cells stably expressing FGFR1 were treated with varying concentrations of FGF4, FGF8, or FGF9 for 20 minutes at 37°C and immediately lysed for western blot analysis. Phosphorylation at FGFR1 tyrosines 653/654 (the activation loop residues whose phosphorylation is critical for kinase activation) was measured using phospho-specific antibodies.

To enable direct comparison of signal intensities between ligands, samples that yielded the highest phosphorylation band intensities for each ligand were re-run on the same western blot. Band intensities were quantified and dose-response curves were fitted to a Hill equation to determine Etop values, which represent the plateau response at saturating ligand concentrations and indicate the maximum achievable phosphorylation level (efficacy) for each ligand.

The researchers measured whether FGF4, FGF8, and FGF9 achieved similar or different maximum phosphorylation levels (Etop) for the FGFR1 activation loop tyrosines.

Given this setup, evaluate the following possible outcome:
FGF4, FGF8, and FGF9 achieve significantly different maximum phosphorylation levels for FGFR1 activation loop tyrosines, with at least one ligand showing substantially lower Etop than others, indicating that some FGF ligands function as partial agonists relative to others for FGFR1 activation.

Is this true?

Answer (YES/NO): YES